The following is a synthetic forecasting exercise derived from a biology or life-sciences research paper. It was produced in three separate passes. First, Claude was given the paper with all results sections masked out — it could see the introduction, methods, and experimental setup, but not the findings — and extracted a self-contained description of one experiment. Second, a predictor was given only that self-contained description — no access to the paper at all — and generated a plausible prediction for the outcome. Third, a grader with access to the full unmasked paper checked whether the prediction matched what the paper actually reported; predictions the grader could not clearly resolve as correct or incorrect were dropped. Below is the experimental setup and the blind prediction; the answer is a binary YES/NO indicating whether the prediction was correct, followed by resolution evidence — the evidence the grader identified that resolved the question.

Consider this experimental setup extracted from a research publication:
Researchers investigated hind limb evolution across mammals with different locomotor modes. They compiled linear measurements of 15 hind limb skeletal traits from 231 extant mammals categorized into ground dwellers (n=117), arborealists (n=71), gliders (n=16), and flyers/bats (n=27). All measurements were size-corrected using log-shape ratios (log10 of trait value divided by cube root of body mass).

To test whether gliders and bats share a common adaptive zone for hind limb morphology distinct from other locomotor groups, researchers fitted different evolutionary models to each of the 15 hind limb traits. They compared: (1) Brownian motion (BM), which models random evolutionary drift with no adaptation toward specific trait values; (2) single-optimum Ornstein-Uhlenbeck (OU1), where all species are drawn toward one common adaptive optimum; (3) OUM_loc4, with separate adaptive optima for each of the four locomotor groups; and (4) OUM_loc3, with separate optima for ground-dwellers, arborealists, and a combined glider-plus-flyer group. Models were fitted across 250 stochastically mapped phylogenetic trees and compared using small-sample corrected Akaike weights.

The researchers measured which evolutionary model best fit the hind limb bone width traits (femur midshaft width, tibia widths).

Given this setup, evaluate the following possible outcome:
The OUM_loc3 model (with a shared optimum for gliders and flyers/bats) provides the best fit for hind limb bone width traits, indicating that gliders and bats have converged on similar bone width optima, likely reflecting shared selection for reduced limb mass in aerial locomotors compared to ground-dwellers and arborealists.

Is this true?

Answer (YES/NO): NO